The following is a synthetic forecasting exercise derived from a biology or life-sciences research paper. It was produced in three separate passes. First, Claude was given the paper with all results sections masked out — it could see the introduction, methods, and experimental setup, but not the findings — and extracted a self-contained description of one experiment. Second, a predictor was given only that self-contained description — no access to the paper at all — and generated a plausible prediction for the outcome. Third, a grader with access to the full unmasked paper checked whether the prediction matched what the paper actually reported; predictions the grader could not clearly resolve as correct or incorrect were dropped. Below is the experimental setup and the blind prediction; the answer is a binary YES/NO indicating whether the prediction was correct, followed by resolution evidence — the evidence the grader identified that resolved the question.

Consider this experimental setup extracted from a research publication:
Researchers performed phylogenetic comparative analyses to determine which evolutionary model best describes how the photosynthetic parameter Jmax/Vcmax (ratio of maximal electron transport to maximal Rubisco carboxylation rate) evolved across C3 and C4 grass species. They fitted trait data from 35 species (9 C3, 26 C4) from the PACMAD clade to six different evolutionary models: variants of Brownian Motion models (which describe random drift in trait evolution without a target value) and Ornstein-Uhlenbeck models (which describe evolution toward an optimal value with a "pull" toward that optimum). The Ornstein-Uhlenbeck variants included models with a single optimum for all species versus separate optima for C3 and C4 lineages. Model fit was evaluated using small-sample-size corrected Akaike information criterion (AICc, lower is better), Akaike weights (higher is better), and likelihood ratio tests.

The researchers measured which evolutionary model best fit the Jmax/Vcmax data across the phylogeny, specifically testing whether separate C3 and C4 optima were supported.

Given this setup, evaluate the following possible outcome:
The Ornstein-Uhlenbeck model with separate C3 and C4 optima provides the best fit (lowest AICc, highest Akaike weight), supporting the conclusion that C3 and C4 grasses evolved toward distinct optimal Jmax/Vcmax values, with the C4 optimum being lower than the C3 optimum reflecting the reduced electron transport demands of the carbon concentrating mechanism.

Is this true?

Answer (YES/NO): NO